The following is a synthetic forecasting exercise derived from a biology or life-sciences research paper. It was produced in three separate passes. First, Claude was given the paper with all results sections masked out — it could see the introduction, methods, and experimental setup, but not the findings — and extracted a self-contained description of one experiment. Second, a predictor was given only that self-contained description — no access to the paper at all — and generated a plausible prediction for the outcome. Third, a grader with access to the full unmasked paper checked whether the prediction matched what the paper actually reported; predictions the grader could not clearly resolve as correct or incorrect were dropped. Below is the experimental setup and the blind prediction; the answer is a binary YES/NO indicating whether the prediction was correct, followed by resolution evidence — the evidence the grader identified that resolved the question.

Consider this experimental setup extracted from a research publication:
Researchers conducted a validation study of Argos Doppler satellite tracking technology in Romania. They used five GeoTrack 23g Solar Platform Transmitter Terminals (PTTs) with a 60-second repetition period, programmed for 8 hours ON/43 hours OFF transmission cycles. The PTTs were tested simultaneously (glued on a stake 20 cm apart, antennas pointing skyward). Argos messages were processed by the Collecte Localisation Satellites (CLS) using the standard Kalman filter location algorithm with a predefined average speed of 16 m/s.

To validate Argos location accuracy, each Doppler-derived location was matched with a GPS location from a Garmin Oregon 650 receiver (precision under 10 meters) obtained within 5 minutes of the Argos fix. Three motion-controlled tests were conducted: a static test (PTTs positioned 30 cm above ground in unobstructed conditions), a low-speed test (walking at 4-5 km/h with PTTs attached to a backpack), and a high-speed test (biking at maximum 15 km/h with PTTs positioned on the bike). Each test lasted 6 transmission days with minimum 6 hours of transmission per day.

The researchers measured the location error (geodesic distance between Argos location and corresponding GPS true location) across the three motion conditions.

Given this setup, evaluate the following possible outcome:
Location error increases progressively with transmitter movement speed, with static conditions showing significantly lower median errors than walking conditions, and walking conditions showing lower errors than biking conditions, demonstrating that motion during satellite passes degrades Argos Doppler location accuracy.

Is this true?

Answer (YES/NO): YES